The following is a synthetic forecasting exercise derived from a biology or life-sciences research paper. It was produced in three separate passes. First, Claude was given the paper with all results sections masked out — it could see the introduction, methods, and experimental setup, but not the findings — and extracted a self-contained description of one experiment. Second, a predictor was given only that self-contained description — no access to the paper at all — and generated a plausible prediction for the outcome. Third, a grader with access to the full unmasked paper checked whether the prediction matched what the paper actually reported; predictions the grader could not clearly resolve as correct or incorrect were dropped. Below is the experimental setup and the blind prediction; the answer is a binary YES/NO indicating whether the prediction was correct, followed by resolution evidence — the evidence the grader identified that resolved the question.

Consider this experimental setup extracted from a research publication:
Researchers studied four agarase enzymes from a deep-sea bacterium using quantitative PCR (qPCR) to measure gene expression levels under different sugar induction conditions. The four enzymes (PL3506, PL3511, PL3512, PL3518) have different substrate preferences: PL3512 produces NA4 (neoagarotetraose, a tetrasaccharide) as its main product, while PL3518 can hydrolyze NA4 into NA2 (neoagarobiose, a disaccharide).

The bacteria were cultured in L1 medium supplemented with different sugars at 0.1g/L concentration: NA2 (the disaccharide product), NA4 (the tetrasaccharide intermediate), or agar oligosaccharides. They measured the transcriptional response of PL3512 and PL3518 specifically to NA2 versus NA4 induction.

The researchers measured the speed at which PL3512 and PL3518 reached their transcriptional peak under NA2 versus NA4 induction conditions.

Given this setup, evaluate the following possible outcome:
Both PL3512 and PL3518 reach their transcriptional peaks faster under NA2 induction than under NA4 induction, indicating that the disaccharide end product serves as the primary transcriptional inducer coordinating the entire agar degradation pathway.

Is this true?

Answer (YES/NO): NO